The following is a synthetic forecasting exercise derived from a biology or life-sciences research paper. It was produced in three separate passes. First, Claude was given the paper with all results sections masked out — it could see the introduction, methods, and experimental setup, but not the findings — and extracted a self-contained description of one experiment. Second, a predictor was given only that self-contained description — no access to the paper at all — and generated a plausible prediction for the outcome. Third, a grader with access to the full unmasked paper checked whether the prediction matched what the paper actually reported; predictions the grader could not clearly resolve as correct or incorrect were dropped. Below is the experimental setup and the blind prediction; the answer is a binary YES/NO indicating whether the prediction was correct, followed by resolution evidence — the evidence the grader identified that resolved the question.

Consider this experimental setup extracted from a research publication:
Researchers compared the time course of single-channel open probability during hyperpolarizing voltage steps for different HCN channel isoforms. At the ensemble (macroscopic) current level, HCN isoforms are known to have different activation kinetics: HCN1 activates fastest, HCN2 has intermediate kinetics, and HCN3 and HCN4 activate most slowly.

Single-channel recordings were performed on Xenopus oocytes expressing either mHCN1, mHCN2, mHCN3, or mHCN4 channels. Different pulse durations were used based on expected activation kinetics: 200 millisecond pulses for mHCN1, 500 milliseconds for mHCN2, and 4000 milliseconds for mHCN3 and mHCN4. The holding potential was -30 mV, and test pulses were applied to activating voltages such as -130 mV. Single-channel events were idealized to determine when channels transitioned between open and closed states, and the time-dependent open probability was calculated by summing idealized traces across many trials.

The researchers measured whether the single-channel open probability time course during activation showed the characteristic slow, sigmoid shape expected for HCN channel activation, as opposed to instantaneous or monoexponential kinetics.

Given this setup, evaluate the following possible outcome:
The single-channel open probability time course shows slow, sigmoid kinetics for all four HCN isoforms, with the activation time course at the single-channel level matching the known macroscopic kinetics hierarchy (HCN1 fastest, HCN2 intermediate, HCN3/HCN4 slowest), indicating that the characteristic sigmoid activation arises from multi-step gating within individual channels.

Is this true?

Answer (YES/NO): NO